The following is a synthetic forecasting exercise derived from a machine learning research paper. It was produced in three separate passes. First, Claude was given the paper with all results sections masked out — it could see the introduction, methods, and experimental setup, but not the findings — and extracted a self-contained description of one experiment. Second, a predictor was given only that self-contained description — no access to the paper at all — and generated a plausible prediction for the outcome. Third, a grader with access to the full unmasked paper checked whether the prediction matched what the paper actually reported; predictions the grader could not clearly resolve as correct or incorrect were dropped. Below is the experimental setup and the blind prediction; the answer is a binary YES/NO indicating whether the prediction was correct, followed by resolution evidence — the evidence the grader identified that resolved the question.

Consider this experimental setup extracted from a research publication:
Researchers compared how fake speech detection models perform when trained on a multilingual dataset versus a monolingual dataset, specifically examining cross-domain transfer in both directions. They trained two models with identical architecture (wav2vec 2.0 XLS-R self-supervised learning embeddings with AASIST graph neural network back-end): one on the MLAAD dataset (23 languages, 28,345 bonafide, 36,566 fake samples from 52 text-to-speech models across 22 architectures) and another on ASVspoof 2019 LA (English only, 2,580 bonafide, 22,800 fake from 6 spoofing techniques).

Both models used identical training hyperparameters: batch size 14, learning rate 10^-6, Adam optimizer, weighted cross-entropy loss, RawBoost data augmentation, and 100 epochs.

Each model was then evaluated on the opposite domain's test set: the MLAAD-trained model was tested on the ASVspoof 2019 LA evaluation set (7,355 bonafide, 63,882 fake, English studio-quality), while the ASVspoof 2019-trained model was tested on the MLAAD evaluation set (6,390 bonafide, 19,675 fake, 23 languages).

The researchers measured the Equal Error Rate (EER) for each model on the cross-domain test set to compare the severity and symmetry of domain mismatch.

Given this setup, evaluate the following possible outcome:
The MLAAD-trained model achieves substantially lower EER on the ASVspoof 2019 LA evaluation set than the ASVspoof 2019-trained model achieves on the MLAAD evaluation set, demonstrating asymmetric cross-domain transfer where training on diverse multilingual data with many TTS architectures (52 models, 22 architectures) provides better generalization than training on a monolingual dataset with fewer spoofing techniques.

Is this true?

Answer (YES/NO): NO